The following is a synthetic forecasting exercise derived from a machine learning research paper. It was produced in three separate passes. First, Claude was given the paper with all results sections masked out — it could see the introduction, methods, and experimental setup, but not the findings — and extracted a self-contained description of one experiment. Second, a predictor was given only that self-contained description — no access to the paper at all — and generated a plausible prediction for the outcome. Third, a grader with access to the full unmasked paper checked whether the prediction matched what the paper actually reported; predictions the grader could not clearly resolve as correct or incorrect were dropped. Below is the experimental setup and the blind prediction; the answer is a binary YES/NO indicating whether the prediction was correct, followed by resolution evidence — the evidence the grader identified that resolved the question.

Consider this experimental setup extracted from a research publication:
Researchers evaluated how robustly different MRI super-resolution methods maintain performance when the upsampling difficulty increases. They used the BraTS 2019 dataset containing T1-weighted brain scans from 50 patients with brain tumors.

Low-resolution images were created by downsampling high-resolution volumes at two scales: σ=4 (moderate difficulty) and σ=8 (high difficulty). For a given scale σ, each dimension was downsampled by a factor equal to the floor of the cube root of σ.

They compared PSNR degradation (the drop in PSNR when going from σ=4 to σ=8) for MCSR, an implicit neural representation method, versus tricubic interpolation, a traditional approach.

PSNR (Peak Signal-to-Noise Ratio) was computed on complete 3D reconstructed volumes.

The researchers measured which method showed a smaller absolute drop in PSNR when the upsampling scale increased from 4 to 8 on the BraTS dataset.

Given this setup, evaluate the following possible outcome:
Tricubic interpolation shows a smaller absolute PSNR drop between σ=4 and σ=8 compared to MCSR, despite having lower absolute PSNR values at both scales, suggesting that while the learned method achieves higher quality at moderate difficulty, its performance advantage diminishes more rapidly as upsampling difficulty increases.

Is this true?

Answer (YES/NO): YES